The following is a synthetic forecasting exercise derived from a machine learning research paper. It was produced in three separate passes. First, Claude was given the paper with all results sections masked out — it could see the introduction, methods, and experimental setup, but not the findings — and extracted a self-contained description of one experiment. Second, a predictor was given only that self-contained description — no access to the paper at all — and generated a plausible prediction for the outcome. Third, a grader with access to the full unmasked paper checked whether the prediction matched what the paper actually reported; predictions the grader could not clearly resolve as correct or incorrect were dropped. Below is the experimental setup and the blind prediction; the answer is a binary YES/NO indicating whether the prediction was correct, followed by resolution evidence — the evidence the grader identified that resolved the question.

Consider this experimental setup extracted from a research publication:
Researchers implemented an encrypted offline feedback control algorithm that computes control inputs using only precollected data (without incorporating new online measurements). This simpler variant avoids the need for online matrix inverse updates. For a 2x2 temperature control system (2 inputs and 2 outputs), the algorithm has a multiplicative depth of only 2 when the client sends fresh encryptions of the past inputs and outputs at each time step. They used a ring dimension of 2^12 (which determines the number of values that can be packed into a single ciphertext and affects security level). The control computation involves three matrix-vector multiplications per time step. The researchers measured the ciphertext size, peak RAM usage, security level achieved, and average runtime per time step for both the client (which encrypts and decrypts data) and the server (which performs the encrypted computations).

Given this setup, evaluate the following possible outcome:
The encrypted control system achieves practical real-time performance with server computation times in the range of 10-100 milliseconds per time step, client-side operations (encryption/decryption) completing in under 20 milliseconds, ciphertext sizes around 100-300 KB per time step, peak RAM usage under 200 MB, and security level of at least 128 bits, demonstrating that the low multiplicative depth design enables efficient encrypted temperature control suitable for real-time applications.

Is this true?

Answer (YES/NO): NO